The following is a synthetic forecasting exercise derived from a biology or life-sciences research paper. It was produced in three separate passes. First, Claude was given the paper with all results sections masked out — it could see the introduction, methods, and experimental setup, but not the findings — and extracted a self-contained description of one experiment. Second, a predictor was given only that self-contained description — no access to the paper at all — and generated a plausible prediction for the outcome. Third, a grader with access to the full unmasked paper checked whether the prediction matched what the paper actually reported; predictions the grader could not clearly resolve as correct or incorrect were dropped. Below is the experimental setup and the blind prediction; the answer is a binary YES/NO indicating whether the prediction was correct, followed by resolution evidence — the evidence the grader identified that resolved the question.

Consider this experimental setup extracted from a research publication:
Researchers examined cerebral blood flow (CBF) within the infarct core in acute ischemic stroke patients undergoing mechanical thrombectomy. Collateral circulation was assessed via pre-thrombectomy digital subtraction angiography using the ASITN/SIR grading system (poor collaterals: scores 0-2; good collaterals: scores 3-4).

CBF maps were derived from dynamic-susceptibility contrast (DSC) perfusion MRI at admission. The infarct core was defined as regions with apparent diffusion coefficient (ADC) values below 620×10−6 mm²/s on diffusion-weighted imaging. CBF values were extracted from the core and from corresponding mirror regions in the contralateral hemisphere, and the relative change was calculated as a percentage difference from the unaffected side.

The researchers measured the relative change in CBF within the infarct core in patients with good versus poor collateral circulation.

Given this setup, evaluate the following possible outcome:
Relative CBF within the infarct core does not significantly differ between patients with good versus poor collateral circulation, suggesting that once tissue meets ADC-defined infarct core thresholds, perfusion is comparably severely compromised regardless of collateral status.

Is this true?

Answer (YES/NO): NO